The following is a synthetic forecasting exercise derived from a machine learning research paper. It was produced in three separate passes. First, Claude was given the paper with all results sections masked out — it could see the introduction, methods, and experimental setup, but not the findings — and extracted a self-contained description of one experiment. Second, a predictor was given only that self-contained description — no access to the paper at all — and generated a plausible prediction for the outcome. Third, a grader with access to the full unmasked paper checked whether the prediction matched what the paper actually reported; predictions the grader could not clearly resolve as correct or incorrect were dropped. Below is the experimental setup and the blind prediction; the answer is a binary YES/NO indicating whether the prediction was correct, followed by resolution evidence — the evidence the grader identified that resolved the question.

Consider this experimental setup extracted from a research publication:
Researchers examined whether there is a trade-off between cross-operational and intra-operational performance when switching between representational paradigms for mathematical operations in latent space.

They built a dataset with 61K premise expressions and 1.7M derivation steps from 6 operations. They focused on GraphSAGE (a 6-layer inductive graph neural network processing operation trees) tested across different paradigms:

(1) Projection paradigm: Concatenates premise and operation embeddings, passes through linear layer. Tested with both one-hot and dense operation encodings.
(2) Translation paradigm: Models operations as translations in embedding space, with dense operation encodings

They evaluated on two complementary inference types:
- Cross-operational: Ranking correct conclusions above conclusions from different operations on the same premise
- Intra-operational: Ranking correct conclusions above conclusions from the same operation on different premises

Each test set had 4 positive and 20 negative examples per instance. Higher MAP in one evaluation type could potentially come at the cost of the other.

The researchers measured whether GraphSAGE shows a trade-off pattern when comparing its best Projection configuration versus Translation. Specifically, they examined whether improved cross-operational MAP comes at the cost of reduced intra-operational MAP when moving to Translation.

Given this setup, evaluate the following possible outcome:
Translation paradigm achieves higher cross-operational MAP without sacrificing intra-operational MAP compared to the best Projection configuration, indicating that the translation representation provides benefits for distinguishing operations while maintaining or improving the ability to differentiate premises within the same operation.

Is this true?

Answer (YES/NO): NO